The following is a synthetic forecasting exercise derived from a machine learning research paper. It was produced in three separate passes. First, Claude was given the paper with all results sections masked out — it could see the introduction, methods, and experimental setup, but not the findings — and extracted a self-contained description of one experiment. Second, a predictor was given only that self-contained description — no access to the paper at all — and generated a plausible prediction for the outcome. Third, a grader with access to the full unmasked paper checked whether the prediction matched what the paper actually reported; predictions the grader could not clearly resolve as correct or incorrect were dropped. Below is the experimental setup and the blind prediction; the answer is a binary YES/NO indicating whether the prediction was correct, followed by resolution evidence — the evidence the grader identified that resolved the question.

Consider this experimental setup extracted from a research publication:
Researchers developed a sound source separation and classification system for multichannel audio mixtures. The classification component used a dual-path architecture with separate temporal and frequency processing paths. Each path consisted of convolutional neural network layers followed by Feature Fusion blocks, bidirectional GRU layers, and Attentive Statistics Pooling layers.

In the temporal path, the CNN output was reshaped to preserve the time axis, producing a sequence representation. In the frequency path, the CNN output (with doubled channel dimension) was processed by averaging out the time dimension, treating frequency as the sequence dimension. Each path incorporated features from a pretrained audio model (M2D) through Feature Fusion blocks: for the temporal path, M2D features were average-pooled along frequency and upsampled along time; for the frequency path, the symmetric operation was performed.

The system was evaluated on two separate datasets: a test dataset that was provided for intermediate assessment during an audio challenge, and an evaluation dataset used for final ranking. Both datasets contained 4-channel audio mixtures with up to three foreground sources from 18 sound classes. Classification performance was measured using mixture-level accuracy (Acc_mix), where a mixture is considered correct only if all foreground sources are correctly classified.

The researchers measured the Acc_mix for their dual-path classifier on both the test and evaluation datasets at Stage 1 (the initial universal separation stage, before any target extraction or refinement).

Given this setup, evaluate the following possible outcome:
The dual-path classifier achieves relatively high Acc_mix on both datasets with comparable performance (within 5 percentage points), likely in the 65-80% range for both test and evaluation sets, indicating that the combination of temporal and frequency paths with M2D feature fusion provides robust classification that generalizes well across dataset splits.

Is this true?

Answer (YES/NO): NO